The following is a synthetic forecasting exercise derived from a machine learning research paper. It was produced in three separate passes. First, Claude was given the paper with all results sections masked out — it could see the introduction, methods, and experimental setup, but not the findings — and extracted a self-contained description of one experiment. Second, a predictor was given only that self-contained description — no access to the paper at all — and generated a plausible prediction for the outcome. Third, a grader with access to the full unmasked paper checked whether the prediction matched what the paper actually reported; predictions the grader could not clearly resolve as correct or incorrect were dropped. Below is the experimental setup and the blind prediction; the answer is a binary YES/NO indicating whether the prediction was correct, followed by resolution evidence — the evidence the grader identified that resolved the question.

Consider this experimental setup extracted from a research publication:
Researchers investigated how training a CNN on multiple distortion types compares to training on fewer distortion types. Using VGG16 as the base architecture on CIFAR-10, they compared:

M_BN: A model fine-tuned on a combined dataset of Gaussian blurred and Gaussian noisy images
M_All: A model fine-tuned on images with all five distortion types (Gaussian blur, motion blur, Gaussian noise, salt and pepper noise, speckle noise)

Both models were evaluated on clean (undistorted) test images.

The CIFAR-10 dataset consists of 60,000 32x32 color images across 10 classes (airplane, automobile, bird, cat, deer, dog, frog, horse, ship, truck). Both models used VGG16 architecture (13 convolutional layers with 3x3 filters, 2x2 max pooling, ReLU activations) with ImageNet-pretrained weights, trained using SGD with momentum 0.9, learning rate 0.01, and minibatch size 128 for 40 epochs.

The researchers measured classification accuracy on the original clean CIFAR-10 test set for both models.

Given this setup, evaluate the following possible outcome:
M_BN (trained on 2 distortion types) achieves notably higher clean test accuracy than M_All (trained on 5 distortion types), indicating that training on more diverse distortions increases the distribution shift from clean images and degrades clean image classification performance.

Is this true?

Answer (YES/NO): YES